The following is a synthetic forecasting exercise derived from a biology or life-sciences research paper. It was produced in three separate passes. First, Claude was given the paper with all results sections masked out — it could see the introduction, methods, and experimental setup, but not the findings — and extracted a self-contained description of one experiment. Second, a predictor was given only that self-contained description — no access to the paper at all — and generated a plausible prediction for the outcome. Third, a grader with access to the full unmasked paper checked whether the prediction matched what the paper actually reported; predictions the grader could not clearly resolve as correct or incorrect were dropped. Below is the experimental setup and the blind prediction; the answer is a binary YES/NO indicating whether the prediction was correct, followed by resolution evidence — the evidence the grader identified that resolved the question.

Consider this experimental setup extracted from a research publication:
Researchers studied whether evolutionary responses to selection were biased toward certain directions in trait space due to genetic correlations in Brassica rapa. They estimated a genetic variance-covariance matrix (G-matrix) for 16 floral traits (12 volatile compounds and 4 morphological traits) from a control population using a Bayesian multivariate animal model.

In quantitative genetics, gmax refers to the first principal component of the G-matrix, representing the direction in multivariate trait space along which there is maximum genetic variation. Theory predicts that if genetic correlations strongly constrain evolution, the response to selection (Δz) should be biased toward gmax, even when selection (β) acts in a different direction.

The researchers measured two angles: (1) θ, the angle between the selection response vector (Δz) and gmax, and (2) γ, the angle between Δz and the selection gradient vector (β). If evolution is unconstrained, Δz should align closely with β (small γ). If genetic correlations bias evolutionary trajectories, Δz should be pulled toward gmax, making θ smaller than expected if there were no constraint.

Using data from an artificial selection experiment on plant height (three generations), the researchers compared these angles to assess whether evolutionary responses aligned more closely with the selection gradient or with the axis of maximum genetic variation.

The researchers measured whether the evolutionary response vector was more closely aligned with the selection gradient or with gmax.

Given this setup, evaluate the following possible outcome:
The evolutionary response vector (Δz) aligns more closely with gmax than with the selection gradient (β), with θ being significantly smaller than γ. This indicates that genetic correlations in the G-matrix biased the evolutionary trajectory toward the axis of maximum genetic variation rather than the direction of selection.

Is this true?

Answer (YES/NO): NO